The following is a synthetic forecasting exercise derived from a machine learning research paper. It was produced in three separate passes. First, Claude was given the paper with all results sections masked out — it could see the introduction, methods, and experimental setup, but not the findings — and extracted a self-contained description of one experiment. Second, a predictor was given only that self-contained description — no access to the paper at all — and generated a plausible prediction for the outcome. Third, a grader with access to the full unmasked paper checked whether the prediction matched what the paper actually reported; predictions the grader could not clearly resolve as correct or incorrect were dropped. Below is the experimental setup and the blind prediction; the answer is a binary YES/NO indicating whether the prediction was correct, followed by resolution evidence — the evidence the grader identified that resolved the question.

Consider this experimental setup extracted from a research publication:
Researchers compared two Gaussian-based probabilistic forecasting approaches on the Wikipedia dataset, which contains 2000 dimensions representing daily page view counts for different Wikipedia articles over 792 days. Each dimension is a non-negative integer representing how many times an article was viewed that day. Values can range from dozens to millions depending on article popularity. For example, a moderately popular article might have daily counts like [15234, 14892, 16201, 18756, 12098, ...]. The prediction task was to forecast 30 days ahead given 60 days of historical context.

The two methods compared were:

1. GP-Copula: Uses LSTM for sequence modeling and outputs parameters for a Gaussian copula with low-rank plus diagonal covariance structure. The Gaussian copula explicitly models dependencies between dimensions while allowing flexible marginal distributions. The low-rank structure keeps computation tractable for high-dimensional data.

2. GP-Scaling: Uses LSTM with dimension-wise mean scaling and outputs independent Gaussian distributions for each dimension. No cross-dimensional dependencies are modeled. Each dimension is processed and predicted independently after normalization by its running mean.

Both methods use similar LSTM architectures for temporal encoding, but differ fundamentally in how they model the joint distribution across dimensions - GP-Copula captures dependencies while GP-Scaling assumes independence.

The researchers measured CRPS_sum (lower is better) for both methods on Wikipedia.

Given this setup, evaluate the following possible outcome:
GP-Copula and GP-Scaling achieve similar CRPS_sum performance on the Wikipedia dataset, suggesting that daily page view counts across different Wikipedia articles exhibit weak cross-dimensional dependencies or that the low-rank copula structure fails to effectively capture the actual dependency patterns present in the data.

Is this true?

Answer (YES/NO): NO